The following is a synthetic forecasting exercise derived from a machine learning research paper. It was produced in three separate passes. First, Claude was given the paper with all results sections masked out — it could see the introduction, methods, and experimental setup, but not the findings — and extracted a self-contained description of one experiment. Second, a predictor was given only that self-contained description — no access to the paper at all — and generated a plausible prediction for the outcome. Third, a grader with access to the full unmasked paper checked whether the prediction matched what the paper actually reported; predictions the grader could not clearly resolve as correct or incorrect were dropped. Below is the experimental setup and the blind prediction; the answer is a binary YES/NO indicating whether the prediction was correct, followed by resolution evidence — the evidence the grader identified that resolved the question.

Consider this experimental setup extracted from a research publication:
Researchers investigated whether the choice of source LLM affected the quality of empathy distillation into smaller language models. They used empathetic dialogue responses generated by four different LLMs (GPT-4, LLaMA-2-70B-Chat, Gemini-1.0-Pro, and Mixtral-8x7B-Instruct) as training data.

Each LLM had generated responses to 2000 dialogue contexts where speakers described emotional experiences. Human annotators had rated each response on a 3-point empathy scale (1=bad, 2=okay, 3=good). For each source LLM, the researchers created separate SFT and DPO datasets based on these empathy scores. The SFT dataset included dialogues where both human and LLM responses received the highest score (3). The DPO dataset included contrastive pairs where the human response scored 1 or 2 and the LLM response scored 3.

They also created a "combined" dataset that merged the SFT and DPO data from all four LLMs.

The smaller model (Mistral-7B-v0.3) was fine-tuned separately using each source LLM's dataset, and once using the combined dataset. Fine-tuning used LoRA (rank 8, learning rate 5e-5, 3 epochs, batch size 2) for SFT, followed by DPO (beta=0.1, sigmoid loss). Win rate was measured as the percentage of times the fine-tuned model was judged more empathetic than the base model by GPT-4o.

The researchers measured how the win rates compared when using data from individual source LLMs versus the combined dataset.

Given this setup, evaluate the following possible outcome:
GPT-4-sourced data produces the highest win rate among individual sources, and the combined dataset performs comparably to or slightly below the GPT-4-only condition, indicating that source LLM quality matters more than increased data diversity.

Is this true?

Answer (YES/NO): NO